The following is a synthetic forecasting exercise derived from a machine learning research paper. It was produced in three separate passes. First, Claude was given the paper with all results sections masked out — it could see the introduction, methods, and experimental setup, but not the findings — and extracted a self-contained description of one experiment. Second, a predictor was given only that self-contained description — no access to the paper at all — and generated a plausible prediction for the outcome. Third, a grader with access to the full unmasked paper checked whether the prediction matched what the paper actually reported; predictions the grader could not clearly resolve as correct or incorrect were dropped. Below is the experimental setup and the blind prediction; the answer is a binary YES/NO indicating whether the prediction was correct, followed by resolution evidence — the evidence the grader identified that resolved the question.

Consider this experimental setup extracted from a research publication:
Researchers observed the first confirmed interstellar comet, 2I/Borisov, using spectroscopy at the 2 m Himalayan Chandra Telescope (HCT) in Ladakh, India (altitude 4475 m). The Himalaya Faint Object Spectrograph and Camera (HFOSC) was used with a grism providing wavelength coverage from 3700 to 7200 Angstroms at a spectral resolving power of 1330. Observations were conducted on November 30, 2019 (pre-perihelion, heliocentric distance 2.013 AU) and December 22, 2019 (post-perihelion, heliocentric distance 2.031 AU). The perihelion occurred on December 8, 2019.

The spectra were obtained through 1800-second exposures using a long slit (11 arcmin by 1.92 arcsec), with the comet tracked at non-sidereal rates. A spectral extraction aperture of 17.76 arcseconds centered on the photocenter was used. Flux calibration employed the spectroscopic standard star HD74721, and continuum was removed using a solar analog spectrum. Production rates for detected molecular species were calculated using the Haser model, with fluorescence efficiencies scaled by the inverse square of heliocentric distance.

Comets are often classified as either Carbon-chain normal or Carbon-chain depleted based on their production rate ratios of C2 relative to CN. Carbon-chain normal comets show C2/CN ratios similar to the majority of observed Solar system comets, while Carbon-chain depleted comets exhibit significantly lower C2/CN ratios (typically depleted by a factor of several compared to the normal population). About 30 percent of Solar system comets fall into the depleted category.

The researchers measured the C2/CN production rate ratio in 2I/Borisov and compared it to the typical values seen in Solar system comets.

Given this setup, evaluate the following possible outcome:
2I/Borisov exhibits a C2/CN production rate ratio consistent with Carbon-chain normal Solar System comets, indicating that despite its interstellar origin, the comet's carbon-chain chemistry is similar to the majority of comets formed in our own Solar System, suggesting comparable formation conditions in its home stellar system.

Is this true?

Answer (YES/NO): NO